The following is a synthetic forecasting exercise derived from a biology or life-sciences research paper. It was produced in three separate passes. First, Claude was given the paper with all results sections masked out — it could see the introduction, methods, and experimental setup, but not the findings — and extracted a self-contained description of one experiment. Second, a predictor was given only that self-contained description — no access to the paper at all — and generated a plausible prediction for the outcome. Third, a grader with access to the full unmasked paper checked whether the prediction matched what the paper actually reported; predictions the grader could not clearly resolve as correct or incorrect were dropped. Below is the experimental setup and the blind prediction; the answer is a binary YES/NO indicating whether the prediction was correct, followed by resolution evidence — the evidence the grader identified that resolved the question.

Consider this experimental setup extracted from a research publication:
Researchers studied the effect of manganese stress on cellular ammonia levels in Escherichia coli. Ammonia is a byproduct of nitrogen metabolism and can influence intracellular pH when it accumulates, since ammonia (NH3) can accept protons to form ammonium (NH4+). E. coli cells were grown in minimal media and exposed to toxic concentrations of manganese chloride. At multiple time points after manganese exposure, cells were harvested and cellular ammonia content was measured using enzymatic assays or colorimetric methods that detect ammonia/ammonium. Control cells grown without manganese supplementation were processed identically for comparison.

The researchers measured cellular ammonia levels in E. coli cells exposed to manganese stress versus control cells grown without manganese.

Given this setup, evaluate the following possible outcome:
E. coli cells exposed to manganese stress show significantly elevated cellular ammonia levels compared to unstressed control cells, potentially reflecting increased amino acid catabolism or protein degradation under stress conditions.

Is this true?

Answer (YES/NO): YES